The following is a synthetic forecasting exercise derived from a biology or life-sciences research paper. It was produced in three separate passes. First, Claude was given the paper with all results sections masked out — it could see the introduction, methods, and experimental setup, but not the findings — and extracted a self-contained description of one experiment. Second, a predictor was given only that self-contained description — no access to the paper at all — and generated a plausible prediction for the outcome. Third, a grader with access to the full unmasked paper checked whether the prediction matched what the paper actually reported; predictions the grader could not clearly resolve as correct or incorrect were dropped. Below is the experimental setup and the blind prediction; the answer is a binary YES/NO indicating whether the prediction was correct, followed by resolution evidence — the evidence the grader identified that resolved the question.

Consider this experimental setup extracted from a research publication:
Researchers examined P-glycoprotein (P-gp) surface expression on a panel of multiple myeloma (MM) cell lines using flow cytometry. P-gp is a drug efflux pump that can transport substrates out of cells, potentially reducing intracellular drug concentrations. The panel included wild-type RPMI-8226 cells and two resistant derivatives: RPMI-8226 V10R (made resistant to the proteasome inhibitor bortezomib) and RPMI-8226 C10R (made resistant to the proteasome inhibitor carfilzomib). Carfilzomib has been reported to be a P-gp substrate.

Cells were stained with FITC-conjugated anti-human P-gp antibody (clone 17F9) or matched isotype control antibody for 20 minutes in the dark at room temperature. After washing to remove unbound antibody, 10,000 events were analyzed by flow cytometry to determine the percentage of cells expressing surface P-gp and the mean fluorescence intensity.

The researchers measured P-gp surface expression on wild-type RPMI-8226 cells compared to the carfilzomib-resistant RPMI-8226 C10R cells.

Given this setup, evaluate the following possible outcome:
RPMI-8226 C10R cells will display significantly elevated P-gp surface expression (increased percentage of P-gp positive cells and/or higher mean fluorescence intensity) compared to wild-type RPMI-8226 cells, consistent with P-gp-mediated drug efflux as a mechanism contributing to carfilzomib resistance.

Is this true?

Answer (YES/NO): NO